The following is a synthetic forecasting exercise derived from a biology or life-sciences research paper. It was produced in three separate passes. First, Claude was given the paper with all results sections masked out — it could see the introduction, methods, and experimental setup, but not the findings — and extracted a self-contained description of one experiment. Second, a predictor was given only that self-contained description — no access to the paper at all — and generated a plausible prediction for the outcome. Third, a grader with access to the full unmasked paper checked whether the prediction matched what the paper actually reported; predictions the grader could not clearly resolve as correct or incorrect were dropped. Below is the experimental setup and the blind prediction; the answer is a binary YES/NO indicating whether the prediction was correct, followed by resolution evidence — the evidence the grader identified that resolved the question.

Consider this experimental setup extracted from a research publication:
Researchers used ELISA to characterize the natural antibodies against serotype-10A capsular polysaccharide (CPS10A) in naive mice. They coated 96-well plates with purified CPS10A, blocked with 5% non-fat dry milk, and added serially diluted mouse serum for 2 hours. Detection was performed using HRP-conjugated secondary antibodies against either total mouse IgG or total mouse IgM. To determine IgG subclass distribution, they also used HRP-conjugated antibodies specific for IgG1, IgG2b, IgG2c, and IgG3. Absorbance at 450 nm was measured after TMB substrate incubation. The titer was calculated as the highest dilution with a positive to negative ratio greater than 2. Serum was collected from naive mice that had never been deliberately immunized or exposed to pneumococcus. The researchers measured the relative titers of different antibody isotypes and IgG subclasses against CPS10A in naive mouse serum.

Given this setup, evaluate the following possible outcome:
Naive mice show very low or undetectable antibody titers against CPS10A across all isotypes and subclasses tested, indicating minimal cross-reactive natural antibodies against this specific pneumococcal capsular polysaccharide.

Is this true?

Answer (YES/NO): NO